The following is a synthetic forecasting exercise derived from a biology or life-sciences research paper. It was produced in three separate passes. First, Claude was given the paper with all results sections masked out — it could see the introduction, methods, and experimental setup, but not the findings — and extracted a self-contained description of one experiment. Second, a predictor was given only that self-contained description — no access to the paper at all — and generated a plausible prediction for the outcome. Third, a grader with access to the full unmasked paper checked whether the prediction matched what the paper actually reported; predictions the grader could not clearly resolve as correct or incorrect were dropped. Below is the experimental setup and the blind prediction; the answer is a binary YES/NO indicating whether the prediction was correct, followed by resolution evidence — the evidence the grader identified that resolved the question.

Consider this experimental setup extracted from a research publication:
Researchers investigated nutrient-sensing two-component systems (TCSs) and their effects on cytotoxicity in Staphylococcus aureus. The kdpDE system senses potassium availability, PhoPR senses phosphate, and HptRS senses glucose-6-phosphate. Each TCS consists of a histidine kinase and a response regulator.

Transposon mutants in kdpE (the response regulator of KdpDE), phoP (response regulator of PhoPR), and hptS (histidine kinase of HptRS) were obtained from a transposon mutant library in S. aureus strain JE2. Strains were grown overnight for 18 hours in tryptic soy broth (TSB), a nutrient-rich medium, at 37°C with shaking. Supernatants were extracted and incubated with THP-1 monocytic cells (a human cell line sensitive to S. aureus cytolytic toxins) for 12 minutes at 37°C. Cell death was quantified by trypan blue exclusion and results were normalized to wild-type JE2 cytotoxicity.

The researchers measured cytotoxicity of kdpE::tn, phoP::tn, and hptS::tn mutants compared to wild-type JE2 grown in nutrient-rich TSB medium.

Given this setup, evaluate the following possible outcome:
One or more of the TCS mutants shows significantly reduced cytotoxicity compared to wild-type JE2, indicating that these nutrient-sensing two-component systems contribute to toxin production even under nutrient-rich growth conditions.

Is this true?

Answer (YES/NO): YES